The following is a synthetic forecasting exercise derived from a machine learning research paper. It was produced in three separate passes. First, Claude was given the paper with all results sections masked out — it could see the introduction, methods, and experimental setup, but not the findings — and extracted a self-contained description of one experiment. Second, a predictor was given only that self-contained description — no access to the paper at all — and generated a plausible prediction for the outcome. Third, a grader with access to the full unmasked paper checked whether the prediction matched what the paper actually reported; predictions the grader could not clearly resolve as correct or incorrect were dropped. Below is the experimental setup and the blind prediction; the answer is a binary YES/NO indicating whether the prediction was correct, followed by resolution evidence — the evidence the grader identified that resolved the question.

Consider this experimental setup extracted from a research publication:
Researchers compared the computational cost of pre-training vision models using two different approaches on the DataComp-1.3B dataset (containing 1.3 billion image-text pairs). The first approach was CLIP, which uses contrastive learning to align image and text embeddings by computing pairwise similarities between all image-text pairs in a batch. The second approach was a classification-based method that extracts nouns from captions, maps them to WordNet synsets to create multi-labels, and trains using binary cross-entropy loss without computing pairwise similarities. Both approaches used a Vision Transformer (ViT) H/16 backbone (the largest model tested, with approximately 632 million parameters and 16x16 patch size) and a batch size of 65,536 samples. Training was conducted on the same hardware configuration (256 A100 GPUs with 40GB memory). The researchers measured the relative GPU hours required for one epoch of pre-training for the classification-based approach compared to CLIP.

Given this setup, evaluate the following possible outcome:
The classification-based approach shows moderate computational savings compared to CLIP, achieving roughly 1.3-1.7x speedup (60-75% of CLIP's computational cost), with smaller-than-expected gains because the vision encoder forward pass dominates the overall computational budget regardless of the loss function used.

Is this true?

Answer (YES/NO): NO